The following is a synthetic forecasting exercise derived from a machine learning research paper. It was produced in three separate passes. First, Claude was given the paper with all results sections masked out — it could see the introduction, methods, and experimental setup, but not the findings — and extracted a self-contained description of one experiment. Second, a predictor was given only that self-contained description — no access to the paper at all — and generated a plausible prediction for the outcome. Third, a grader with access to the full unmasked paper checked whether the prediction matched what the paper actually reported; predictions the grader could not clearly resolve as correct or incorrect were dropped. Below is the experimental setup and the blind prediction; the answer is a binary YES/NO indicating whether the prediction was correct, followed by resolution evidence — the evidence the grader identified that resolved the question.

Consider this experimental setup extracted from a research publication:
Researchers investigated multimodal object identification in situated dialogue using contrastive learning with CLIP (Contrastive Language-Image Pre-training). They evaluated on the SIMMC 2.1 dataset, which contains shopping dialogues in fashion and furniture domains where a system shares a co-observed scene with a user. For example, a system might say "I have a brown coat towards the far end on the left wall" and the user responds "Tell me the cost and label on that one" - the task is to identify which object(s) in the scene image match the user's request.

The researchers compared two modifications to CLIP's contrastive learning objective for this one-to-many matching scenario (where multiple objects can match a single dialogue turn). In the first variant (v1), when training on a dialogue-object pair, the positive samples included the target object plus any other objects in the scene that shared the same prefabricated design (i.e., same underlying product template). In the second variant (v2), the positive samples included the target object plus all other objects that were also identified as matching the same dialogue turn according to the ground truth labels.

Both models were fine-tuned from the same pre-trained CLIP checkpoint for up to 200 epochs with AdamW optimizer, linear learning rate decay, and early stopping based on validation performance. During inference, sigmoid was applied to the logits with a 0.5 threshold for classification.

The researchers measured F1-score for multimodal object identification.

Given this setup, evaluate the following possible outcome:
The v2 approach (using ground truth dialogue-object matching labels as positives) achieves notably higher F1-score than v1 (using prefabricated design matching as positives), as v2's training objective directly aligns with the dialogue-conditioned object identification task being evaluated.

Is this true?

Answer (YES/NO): NO